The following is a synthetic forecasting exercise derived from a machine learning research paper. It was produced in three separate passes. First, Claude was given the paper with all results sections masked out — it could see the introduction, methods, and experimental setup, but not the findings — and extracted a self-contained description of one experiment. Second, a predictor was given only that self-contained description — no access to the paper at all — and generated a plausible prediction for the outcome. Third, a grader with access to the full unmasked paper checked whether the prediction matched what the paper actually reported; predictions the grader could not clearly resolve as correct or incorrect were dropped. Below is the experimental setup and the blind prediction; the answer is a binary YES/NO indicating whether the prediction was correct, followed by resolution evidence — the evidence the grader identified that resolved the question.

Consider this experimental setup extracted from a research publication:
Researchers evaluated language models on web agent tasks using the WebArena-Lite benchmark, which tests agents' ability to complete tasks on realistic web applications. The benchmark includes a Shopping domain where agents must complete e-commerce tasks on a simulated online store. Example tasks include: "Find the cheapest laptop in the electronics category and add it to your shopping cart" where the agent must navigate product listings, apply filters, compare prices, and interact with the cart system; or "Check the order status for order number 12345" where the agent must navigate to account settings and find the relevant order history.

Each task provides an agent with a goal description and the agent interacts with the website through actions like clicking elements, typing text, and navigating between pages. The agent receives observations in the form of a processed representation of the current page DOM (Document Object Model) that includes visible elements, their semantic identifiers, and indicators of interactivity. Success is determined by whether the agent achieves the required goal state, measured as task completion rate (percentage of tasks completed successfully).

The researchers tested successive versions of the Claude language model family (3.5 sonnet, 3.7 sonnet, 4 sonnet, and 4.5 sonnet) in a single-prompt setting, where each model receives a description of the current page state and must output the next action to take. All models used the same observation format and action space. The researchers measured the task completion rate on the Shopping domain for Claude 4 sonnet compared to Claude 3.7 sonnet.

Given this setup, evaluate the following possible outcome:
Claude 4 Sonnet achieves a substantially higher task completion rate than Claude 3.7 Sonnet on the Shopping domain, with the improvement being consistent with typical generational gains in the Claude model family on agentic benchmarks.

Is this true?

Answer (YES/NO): NO